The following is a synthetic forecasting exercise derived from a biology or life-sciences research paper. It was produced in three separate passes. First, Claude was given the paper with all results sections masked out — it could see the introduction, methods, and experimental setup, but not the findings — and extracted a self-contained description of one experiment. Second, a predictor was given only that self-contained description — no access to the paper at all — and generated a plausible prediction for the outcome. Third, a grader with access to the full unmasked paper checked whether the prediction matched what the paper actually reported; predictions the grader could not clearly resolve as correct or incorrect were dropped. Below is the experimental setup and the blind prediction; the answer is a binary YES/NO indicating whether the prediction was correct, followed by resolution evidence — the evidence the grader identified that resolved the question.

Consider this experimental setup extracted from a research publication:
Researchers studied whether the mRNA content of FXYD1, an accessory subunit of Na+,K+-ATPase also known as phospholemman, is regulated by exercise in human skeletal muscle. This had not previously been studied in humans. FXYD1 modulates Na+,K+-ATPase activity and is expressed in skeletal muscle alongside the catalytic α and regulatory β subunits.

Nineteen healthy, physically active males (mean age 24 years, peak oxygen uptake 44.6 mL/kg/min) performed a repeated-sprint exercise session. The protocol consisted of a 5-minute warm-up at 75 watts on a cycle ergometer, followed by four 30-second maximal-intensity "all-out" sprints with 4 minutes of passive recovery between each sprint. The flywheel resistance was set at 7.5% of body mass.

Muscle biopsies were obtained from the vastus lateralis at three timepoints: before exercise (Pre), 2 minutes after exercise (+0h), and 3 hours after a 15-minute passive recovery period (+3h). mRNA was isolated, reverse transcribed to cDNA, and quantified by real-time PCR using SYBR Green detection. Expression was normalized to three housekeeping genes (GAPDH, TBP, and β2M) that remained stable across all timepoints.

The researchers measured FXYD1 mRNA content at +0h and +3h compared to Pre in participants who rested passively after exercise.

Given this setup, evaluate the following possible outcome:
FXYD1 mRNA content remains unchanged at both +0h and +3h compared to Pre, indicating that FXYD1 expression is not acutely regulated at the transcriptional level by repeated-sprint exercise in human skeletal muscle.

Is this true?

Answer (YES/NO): YES